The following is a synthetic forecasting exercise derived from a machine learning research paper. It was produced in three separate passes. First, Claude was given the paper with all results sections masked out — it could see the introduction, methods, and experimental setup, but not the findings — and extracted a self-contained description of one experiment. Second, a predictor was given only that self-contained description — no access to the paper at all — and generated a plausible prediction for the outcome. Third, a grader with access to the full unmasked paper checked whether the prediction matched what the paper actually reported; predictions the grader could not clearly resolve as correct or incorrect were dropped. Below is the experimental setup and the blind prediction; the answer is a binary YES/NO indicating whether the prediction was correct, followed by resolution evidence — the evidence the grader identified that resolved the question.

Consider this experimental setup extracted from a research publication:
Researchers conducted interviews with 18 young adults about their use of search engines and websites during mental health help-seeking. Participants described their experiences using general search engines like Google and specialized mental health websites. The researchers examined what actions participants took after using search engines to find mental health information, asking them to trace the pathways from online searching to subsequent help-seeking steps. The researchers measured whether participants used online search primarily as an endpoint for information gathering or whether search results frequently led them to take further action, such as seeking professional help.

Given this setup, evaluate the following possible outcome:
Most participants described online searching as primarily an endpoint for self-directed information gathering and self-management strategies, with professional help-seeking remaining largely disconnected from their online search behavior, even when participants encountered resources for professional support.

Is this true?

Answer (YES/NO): YES